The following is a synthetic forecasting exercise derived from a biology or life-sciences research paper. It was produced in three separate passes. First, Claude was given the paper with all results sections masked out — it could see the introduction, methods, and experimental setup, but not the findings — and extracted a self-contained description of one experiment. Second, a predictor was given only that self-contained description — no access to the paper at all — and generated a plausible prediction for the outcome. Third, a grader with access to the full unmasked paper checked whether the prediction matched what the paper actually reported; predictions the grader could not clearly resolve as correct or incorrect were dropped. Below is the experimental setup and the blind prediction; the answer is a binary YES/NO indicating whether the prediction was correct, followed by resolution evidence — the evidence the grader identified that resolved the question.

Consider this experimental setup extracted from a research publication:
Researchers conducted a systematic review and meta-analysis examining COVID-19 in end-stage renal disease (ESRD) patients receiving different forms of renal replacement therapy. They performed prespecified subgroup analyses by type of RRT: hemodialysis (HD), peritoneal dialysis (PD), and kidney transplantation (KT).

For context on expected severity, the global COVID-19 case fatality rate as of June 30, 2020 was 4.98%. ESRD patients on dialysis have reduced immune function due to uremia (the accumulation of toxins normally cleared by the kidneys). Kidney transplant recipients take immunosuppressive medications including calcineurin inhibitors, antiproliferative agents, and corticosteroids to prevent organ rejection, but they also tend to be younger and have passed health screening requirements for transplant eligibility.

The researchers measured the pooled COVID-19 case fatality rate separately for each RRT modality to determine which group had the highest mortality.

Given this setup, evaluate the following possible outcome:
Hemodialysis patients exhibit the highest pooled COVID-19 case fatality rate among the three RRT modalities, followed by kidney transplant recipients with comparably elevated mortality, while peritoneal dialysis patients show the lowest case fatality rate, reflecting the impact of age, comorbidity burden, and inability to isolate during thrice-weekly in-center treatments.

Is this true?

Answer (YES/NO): NO